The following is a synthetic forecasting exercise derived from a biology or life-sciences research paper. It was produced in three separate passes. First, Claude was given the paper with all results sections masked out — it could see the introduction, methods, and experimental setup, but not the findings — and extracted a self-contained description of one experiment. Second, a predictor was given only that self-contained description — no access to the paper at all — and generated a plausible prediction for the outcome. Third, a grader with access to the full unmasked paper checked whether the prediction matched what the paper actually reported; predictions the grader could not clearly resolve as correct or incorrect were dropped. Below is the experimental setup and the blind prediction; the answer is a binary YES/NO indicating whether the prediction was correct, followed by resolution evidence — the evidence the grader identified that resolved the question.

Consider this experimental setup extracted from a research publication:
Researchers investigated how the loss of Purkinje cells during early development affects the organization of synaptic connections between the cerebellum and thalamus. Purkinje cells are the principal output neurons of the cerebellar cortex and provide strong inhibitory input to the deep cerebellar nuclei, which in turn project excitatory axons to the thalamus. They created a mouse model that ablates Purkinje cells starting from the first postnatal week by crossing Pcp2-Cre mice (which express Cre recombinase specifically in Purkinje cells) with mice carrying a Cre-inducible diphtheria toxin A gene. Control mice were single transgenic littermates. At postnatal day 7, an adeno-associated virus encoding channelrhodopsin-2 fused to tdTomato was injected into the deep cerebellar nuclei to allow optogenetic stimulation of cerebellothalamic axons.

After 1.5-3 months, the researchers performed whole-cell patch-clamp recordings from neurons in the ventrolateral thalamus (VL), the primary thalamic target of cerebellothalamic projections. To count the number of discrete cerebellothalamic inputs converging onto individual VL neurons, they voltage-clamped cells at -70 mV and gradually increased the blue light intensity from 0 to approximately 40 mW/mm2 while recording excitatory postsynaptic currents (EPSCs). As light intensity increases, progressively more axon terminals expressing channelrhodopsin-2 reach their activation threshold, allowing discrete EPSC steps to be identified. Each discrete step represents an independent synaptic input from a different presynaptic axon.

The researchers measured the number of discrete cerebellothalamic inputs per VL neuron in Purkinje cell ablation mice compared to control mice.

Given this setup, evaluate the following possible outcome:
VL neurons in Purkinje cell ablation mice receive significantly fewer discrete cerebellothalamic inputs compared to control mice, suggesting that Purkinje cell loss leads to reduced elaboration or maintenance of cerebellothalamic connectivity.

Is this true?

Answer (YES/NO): NO